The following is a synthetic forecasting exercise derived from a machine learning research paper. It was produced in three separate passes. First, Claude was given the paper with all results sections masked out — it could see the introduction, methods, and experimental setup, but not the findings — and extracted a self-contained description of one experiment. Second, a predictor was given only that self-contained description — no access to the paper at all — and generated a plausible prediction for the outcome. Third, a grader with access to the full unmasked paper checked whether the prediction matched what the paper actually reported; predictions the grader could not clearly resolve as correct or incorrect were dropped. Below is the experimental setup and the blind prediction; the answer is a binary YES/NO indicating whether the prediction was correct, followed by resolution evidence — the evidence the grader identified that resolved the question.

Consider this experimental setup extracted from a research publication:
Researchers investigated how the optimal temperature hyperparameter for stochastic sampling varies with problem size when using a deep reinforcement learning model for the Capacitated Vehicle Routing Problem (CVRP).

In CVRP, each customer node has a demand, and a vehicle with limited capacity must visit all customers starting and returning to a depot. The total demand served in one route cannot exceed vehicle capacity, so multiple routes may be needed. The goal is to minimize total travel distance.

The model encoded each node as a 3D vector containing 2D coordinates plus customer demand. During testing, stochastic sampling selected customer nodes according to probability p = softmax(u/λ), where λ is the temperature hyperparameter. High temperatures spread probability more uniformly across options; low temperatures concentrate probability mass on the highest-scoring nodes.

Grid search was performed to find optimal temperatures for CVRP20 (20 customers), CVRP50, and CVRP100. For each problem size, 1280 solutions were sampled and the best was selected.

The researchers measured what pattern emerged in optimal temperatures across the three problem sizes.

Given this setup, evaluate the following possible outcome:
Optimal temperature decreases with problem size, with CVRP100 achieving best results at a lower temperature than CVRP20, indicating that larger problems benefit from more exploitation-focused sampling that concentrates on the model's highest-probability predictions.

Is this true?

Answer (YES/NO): YES